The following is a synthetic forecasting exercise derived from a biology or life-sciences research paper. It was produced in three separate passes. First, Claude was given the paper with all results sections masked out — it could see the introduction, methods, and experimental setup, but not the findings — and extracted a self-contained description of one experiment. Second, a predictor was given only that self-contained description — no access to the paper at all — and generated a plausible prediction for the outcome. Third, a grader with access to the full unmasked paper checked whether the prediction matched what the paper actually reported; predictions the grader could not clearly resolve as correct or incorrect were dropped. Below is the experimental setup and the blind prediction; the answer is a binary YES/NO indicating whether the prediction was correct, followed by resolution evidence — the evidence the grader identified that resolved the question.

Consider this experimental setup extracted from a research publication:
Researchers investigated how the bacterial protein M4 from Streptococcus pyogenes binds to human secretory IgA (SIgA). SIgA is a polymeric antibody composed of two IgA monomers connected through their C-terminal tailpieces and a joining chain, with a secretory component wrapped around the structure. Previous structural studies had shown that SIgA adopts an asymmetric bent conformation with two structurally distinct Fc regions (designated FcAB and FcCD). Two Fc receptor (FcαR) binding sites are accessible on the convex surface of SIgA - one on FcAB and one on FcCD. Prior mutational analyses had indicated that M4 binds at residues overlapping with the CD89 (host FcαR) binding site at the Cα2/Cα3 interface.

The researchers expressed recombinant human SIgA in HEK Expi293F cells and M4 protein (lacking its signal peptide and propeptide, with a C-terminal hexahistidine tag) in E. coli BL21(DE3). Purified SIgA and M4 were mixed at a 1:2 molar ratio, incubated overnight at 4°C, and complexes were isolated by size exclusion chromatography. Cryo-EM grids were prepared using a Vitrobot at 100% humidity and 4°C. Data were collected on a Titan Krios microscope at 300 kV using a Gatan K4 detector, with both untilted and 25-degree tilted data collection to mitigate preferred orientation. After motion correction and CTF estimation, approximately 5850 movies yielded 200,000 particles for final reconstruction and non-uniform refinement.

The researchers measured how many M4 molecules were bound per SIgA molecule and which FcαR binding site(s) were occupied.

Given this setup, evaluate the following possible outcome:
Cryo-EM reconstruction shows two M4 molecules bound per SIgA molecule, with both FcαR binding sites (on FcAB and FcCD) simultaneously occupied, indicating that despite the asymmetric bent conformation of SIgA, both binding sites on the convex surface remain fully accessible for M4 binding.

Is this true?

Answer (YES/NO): NO